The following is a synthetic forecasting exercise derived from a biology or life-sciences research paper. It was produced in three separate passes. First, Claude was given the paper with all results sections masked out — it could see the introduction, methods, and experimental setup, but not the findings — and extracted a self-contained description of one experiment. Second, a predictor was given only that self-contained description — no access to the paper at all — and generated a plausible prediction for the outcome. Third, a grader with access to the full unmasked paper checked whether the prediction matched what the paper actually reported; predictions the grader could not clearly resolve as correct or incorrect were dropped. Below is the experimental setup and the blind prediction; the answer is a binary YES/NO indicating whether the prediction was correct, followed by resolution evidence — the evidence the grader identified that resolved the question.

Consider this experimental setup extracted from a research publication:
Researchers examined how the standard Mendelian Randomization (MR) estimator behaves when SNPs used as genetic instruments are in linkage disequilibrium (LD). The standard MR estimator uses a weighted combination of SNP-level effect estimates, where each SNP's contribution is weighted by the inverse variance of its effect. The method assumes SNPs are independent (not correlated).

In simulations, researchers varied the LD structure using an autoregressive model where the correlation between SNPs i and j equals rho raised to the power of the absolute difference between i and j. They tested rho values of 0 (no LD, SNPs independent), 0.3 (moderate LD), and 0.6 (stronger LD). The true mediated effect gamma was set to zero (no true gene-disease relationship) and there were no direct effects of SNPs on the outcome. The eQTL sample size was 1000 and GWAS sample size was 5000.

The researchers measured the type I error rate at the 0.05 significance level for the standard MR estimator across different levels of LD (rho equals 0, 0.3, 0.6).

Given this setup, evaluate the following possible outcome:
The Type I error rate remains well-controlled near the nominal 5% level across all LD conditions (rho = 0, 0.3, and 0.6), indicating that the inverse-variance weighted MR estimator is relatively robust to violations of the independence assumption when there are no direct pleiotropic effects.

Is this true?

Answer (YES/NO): NO